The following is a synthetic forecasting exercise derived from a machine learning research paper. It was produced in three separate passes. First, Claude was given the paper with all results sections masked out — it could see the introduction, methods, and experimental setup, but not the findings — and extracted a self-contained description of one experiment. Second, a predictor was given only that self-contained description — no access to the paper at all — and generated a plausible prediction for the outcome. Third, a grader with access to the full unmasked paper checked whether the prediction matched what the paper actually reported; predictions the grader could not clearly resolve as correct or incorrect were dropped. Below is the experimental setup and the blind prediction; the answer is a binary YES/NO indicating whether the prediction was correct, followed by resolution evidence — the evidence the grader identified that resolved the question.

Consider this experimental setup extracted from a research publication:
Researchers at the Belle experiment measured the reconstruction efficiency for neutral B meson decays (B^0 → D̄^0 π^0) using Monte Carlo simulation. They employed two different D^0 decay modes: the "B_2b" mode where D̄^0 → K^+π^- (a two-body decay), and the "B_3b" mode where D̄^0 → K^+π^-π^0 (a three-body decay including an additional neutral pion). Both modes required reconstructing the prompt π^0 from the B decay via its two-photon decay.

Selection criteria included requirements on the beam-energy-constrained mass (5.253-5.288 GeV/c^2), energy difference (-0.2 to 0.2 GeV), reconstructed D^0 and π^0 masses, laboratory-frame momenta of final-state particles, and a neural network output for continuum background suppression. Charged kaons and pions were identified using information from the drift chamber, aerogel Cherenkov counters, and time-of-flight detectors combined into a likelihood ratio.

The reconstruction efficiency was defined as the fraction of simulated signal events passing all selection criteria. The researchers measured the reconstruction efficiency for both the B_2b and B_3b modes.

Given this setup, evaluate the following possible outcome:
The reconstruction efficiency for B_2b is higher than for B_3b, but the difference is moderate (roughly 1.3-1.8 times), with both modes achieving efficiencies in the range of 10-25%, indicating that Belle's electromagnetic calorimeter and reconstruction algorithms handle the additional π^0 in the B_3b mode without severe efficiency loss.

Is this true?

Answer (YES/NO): NO